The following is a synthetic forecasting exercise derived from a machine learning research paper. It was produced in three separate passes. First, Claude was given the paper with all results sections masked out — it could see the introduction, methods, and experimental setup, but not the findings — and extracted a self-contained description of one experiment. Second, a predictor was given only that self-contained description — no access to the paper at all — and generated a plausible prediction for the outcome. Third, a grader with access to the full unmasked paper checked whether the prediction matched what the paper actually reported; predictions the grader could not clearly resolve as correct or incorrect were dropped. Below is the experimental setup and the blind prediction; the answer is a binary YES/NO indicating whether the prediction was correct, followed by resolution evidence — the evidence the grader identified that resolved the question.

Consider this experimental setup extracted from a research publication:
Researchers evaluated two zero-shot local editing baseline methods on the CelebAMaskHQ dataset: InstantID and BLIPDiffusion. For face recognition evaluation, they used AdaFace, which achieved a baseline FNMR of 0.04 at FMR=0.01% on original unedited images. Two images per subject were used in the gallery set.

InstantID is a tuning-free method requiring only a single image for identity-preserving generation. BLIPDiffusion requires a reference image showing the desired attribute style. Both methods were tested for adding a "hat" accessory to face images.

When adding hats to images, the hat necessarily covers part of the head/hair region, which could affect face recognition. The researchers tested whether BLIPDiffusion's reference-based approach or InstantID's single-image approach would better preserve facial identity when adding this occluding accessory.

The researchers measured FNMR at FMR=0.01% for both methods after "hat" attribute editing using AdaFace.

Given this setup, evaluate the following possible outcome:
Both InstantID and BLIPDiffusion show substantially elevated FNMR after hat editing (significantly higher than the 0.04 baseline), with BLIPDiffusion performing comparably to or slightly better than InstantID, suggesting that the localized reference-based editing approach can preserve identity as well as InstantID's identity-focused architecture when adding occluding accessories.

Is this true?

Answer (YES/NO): NO